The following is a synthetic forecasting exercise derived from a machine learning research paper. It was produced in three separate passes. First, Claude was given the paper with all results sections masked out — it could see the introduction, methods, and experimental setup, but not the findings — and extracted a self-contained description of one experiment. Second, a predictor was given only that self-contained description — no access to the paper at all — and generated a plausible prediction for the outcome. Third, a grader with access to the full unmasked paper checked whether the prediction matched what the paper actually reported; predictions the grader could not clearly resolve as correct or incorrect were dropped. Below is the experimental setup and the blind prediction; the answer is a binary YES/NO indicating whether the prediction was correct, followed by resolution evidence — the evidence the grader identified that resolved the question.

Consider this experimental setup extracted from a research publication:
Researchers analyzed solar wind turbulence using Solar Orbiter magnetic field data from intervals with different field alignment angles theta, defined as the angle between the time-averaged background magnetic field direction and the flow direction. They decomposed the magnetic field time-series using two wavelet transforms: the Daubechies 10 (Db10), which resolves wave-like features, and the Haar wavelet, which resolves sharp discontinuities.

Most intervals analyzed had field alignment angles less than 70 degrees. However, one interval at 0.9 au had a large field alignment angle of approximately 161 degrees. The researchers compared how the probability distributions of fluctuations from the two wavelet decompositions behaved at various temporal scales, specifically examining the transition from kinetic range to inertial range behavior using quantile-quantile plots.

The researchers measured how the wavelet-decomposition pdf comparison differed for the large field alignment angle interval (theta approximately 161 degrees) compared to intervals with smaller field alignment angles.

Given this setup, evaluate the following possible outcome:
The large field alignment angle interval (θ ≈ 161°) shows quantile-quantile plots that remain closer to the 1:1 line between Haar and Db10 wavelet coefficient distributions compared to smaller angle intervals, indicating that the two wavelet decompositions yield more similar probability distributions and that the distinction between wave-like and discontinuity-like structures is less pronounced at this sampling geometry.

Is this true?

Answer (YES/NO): NO